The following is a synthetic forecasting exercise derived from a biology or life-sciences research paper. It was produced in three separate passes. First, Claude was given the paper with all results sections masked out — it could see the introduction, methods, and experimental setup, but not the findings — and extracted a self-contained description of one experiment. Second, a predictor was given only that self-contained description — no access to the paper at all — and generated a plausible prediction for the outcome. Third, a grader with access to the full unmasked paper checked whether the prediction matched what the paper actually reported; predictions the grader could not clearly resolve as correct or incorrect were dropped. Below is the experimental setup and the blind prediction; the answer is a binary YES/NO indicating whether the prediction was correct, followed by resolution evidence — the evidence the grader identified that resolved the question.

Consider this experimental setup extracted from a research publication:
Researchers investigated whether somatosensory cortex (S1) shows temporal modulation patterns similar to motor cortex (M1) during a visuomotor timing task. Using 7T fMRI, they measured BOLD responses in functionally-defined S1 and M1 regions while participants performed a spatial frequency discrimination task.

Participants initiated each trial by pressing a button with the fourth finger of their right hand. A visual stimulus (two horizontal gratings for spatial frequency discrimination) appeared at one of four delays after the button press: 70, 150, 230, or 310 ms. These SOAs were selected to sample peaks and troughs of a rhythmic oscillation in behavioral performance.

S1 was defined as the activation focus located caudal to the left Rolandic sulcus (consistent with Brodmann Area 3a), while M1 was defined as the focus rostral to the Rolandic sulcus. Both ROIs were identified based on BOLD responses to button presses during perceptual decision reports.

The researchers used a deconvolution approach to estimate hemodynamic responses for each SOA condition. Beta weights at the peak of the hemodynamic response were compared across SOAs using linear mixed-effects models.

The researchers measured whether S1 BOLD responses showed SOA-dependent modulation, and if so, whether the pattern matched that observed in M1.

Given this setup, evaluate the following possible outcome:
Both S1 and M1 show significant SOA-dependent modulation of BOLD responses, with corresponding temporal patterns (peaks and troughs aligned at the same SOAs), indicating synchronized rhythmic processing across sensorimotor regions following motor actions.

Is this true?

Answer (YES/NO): YES